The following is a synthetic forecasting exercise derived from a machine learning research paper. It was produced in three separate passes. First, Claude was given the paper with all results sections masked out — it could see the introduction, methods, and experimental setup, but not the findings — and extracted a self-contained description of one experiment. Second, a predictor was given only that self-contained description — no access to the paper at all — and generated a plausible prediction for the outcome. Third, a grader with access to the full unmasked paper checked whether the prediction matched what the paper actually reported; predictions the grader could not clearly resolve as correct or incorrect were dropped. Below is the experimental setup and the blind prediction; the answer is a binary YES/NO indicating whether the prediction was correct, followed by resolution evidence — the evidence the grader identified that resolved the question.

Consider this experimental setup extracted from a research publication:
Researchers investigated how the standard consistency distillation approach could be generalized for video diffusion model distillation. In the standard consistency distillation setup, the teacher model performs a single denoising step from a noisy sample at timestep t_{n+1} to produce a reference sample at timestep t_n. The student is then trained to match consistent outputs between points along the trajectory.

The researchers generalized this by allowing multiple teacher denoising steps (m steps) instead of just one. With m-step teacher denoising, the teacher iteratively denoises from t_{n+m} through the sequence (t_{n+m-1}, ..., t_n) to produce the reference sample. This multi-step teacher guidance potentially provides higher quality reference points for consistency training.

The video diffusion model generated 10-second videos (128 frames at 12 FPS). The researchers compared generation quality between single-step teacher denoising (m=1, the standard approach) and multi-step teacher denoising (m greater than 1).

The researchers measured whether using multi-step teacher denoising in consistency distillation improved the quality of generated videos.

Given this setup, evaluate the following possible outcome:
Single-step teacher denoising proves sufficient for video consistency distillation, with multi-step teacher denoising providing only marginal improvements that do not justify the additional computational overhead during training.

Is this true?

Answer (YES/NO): NO